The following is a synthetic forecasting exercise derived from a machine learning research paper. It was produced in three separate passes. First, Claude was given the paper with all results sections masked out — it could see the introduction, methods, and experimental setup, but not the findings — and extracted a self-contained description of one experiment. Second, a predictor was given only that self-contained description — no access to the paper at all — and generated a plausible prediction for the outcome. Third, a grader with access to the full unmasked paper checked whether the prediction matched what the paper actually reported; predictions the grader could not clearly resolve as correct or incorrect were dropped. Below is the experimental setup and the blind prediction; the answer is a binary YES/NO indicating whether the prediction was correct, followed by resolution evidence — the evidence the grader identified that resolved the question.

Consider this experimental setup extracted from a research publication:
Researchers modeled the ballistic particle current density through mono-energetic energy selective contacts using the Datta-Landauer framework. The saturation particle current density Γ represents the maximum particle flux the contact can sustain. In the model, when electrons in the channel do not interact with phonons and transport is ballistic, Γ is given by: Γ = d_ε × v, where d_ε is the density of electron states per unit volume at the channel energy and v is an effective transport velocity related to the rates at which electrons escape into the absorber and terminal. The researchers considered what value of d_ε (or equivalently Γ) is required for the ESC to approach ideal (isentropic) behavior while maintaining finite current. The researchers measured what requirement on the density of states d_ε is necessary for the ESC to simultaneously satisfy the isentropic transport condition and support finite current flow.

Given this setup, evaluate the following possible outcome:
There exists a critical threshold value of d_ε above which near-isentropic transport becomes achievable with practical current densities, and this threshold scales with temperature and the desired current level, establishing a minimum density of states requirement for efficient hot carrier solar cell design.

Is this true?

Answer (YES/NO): YES